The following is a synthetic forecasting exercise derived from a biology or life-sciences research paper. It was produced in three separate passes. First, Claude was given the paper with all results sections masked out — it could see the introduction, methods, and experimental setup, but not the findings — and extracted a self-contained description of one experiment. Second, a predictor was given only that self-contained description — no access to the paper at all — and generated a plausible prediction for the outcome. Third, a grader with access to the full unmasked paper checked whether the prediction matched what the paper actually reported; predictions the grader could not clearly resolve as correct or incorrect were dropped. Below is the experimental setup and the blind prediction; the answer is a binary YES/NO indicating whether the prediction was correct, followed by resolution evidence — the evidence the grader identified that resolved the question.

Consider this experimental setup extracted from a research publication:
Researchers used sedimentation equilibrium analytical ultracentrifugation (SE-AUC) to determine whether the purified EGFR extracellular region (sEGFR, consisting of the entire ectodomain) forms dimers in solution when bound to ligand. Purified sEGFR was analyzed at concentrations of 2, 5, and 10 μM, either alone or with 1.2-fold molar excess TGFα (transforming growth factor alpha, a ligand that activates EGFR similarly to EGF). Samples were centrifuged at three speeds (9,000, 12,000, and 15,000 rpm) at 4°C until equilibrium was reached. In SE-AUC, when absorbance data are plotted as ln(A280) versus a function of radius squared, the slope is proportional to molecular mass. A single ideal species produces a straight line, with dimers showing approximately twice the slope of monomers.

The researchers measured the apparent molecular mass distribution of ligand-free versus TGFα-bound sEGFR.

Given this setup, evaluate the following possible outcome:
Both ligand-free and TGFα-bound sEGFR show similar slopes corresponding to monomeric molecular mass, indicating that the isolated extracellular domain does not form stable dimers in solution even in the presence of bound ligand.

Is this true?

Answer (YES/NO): NO